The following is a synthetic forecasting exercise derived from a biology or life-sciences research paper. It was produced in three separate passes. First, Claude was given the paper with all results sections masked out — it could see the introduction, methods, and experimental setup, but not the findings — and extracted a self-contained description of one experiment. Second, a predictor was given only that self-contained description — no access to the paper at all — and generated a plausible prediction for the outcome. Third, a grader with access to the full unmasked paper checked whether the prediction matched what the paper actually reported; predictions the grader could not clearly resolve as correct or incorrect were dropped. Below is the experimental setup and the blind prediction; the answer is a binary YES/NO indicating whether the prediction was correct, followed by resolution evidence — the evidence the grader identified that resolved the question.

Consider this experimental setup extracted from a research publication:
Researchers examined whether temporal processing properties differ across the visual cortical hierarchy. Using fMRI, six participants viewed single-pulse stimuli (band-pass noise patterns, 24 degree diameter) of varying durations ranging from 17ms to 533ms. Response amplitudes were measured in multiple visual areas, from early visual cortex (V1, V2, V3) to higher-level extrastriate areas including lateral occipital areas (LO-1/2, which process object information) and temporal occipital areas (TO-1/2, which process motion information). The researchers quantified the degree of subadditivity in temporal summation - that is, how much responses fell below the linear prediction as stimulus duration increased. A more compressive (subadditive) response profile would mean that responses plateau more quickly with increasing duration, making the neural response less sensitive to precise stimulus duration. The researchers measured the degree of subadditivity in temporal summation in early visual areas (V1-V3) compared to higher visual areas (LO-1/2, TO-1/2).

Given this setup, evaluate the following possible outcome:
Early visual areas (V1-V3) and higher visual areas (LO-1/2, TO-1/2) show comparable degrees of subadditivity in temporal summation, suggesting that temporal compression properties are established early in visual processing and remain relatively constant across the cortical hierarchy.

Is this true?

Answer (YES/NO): NO